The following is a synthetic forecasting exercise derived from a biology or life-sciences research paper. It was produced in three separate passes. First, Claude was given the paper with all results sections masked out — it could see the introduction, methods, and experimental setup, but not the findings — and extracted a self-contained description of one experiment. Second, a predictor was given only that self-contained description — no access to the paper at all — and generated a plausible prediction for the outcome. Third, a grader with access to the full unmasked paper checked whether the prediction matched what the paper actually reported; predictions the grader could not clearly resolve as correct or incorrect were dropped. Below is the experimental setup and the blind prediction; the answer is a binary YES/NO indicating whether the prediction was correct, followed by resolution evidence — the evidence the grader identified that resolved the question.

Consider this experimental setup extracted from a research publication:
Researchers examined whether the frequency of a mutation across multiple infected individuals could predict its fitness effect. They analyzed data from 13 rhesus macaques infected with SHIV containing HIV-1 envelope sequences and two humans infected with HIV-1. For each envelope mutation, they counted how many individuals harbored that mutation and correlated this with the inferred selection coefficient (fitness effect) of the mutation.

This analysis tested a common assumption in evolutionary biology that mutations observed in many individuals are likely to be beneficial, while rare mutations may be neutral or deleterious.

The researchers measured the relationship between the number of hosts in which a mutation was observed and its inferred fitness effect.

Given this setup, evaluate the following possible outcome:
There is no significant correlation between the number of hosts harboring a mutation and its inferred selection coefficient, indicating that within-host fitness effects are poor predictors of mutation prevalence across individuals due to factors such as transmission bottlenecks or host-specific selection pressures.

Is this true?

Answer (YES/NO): NO